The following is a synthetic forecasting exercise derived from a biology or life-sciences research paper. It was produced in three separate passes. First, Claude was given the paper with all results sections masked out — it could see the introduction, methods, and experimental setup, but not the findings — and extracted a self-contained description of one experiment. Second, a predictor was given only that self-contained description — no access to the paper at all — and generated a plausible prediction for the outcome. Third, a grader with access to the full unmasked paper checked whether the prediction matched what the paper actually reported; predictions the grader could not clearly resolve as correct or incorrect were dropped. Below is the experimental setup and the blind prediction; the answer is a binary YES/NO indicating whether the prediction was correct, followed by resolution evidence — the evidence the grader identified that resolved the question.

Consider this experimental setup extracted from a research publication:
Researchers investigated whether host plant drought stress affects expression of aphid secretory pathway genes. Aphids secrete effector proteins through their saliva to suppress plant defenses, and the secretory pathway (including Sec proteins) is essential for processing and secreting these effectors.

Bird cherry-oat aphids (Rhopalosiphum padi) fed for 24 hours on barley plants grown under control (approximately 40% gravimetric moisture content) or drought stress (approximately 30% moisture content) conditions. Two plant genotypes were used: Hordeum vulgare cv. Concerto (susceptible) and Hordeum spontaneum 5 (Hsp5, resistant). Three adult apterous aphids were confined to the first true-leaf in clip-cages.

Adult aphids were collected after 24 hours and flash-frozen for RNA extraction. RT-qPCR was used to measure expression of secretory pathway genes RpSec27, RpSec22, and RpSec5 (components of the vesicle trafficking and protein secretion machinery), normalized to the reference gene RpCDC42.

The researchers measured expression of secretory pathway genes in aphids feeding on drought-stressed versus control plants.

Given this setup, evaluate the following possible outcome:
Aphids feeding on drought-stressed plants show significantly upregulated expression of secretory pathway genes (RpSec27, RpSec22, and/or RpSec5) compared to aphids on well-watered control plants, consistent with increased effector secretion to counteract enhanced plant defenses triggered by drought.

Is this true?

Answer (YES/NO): NO